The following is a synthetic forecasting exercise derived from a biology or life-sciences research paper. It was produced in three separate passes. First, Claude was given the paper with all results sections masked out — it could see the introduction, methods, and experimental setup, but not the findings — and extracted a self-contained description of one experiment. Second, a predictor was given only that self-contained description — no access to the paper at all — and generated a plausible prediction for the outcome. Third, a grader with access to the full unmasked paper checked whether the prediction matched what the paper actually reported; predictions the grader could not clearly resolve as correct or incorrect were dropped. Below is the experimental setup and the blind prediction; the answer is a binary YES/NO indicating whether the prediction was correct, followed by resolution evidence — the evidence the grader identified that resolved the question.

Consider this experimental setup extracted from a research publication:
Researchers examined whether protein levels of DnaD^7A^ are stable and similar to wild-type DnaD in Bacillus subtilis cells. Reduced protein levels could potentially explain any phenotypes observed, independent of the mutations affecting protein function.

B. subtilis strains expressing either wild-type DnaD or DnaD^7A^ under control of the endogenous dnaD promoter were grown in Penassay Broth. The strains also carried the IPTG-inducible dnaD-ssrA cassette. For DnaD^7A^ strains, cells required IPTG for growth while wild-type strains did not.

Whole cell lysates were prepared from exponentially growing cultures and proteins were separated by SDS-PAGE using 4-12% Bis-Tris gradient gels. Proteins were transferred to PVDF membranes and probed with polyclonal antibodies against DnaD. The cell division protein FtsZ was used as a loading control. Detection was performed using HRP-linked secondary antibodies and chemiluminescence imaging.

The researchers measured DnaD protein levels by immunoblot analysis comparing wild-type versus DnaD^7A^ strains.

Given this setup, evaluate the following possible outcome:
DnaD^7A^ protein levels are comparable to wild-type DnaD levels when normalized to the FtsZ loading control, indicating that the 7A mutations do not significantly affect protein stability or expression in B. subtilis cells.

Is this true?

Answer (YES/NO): NO